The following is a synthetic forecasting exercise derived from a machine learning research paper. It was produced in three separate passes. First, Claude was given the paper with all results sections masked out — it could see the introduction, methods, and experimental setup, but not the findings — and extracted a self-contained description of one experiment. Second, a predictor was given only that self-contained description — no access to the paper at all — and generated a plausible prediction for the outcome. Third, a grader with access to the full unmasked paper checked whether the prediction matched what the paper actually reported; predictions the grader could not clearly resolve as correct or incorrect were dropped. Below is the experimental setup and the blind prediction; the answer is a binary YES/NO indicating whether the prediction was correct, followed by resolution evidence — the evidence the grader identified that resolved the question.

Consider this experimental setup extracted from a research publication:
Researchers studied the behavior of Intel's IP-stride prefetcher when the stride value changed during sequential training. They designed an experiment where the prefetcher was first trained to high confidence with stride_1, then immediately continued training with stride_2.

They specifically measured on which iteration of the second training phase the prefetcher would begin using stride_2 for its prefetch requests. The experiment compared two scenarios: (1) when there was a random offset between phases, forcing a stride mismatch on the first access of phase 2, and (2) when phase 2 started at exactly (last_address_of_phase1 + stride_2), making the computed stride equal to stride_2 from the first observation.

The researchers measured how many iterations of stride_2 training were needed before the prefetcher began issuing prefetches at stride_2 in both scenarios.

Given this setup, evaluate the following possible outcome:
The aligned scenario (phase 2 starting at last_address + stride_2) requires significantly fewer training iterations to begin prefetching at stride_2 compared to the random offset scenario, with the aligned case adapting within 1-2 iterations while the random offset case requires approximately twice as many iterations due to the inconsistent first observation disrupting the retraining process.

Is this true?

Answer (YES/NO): NO